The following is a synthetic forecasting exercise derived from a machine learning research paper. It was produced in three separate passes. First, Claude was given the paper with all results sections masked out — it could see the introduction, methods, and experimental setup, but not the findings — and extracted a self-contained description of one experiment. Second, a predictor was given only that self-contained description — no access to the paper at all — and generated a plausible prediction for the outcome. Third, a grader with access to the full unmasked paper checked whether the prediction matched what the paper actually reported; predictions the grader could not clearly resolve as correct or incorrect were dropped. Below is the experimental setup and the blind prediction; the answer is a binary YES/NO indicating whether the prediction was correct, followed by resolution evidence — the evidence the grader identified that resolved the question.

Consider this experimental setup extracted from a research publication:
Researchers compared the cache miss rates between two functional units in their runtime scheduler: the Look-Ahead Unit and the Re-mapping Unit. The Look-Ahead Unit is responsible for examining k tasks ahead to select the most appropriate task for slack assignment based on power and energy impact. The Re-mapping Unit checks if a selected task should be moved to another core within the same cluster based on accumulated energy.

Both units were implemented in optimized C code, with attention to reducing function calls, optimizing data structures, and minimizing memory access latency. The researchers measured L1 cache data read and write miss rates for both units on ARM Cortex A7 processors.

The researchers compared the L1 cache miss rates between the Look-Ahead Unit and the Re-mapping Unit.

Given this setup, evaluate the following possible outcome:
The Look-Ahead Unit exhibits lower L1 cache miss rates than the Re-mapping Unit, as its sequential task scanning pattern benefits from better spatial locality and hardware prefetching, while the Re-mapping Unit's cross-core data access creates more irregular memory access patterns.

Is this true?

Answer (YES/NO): NO